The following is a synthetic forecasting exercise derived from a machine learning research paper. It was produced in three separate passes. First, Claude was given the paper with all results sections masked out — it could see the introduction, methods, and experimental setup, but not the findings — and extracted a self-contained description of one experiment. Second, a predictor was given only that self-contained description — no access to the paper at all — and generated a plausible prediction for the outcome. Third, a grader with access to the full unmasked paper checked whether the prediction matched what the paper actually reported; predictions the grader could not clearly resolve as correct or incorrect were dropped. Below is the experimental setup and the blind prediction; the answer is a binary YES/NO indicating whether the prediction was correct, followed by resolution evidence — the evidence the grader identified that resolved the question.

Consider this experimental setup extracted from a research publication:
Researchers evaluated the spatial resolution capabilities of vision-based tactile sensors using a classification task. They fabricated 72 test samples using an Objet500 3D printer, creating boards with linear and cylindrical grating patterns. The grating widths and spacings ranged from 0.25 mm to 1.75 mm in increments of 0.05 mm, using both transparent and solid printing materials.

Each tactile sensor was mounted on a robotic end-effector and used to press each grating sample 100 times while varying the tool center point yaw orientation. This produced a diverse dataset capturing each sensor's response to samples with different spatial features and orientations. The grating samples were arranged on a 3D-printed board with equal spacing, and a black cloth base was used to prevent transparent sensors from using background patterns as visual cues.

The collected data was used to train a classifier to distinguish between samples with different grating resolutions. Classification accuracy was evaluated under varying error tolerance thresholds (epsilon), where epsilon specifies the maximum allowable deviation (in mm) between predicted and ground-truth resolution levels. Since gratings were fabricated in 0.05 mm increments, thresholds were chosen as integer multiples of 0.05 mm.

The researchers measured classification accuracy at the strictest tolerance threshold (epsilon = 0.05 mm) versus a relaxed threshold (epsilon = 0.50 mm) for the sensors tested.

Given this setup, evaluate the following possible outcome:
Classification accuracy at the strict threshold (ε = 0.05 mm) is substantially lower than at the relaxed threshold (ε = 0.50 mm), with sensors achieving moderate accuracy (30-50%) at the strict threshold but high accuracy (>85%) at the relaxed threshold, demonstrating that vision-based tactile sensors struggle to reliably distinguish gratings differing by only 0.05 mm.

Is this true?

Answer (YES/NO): NO